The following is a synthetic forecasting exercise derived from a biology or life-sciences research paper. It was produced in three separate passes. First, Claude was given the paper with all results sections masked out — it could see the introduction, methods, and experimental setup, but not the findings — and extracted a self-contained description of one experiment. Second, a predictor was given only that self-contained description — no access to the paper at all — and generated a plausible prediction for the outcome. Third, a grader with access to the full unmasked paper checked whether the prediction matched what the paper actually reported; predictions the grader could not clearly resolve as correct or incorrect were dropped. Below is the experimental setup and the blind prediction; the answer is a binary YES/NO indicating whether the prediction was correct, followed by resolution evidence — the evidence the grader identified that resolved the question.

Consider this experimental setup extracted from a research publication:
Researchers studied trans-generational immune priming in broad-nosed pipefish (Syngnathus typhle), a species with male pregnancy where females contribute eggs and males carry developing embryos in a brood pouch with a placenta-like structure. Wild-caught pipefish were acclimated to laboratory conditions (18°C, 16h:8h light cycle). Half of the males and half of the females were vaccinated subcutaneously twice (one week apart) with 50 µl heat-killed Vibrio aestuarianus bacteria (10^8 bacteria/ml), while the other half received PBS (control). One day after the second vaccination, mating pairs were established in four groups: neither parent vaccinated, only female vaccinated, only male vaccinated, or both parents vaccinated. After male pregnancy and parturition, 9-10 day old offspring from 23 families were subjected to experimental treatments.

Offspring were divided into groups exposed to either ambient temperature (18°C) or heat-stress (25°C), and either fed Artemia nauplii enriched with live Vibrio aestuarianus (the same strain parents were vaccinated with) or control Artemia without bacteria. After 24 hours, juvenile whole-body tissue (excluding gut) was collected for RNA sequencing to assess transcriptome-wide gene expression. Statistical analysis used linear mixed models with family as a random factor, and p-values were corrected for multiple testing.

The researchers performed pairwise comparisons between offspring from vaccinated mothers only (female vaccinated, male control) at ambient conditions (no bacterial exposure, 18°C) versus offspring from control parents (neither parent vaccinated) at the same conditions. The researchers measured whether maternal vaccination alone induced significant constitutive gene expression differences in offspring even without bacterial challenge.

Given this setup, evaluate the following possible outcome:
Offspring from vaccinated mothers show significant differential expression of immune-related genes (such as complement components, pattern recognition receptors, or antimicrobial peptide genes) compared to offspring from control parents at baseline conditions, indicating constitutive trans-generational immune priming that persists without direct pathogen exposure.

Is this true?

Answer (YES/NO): NO